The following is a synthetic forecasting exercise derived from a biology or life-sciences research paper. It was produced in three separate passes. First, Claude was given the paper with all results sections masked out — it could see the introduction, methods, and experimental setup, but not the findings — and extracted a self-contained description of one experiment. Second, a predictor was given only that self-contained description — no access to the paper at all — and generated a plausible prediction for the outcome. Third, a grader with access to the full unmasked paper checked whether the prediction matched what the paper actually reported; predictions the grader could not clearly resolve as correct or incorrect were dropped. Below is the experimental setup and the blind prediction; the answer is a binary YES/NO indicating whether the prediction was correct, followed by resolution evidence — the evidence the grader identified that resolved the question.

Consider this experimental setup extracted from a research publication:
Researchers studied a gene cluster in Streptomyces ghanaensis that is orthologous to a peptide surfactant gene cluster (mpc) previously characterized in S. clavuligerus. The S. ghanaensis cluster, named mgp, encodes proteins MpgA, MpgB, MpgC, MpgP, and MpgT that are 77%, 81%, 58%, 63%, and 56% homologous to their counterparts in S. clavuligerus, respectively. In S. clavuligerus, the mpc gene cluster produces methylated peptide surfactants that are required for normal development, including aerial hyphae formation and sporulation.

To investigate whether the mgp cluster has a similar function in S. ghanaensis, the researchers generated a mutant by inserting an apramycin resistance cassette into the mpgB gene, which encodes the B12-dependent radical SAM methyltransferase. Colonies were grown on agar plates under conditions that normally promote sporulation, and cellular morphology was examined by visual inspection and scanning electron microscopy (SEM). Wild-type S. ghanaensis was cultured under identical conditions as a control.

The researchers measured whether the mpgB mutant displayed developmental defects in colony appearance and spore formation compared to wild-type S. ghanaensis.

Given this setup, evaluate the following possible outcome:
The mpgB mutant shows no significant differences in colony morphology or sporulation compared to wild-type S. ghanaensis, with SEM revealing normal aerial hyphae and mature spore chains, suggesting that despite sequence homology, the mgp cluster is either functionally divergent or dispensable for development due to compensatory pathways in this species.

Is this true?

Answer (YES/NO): NO